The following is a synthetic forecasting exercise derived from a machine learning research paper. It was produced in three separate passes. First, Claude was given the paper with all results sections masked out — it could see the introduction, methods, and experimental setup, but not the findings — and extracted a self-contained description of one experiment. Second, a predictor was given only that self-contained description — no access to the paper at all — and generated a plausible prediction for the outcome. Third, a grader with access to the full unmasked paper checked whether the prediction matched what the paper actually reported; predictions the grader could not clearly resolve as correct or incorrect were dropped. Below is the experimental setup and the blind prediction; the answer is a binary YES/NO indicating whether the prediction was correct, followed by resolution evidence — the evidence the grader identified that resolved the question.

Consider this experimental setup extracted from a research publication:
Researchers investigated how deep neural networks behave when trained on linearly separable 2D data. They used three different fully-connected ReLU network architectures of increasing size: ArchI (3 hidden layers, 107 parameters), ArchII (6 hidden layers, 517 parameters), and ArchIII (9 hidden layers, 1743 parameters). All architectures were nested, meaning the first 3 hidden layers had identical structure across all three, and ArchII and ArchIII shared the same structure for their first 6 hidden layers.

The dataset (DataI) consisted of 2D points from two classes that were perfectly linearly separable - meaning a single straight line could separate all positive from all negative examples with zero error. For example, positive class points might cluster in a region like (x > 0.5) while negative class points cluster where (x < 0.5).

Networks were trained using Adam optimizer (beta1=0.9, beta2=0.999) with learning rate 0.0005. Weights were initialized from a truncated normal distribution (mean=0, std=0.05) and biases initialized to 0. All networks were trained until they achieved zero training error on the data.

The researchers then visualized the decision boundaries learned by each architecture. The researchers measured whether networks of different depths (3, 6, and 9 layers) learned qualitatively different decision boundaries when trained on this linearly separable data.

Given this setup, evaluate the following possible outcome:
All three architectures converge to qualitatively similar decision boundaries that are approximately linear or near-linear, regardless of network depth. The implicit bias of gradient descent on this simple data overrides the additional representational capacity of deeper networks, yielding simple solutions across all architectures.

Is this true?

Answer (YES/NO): YES